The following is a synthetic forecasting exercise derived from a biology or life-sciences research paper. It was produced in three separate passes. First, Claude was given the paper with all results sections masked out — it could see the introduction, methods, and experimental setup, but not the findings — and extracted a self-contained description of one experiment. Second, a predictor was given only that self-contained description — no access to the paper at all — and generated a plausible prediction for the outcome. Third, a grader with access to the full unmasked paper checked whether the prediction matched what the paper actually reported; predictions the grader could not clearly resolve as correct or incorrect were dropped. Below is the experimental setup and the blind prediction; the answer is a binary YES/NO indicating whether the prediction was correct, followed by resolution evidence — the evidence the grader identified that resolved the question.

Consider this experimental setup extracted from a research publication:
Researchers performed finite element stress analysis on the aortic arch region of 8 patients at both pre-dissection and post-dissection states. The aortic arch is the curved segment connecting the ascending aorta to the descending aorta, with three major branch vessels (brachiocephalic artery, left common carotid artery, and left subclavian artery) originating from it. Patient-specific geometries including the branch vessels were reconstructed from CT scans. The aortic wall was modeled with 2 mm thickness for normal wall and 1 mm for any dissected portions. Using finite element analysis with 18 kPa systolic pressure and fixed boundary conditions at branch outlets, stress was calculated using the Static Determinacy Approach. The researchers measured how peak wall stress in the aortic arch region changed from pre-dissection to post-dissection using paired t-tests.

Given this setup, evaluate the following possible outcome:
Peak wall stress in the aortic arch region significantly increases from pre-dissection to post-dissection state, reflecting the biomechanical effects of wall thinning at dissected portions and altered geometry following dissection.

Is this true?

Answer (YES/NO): NO